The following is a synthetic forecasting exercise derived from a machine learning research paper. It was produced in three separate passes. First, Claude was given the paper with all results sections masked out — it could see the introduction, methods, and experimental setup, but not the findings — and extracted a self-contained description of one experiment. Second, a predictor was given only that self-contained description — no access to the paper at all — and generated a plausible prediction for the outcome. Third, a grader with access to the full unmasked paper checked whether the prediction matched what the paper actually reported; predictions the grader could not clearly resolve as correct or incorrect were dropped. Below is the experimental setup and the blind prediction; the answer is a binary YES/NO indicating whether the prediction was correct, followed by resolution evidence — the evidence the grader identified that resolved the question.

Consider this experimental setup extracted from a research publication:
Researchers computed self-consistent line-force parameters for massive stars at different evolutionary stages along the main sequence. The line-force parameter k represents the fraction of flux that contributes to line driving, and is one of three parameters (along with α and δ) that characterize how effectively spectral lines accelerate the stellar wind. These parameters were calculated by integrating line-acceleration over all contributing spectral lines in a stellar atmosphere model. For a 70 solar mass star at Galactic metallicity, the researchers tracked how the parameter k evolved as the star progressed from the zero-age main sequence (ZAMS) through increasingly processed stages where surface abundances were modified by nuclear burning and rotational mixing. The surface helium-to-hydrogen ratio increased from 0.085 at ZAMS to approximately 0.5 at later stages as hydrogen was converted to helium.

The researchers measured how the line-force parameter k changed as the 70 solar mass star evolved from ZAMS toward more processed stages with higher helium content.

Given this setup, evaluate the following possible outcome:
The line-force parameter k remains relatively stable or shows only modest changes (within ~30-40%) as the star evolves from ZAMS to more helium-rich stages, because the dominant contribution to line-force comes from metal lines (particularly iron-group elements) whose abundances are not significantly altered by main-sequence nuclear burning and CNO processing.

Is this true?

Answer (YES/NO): YES